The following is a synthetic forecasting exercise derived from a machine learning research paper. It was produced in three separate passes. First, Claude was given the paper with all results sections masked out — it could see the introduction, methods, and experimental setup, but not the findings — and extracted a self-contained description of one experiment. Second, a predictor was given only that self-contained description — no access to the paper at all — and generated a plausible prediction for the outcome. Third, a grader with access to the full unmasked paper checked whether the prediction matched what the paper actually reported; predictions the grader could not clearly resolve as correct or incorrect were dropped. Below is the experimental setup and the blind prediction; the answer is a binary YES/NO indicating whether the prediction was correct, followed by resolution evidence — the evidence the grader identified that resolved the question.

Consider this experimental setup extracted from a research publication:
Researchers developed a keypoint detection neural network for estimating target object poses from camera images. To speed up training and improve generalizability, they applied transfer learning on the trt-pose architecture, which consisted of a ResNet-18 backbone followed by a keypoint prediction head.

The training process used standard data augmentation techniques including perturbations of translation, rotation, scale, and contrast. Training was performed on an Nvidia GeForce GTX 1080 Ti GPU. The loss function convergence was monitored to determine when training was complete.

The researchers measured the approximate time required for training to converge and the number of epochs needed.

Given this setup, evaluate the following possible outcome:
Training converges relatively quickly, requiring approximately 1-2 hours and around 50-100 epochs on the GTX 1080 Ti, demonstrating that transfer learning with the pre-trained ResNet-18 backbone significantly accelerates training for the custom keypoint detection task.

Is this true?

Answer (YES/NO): NO